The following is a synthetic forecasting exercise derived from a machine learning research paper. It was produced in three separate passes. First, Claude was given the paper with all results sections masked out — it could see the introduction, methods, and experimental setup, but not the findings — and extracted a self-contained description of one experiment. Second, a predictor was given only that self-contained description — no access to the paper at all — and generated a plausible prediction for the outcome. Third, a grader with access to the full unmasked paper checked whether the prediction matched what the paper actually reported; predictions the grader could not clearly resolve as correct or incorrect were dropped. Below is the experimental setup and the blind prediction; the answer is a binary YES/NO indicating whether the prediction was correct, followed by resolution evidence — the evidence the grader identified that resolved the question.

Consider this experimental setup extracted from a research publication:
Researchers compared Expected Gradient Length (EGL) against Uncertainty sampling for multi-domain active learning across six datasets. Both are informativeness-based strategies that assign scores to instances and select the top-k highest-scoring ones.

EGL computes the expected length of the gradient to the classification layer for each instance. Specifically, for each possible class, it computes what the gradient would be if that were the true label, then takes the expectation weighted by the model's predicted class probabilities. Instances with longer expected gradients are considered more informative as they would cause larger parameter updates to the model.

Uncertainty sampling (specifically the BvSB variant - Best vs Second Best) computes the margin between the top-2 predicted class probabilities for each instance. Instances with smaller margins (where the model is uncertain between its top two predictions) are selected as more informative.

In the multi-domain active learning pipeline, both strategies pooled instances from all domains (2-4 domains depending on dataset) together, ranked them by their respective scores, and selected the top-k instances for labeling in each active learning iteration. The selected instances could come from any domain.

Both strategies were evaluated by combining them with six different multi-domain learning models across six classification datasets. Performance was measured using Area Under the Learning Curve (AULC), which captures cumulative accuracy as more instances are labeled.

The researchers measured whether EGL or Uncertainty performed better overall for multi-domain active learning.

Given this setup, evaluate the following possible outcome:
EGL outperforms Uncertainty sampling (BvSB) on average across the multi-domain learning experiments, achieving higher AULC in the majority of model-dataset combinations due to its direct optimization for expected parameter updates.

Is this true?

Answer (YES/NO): NO